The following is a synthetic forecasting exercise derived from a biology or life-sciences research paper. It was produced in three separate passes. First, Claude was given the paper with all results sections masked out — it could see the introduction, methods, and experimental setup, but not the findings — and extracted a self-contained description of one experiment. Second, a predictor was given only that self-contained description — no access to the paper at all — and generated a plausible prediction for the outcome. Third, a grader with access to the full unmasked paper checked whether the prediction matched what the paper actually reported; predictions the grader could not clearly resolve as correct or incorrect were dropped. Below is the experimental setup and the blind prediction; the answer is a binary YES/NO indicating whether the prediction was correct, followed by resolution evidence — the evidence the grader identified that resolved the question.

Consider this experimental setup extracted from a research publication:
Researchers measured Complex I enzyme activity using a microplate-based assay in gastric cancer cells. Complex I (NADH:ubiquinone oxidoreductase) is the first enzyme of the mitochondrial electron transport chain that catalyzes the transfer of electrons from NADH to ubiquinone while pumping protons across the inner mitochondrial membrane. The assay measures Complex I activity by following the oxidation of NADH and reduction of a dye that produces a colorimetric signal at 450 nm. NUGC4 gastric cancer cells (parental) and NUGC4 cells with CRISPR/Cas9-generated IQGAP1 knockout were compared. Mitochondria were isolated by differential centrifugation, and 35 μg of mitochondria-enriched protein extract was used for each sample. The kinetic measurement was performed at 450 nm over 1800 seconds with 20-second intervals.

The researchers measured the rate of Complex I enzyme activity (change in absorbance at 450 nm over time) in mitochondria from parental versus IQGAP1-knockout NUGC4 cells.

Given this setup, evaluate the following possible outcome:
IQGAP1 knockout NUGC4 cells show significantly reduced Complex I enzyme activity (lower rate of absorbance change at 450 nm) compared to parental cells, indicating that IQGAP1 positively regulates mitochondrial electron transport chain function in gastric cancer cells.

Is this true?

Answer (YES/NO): YES